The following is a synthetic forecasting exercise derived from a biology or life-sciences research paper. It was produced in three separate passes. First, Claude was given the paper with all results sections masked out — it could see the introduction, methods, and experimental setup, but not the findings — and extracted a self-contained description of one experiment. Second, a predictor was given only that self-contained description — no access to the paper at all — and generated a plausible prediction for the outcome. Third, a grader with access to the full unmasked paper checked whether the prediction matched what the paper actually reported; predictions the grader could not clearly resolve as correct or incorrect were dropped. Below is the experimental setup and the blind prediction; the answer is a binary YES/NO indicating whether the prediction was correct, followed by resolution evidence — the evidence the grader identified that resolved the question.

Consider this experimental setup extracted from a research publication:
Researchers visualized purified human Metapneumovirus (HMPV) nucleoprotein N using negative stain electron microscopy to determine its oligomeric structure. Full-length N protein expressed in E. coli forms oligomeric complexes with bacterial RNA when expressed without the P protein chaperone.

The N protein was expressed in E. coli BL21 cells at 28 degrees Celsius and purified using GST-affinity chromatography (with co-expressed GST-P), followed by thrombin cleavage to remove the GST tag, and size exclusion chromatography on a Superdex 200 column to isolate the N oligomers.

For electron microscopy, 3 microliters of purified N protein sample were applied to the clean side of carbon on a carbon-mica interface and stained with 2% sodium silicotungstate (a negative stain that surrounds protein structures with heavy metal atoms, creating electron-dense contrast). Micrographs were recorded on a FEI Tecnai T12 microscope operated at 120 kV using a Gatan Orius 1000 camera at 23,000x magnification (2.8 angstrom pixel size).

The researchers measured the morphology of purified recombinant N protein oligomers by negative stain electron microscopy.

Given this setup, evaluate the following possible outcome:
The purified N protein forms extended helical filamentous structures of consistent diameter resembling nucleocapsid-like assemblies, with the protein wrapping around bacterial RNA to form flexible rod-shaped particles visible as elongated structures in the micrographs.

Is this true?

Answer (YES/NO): NO